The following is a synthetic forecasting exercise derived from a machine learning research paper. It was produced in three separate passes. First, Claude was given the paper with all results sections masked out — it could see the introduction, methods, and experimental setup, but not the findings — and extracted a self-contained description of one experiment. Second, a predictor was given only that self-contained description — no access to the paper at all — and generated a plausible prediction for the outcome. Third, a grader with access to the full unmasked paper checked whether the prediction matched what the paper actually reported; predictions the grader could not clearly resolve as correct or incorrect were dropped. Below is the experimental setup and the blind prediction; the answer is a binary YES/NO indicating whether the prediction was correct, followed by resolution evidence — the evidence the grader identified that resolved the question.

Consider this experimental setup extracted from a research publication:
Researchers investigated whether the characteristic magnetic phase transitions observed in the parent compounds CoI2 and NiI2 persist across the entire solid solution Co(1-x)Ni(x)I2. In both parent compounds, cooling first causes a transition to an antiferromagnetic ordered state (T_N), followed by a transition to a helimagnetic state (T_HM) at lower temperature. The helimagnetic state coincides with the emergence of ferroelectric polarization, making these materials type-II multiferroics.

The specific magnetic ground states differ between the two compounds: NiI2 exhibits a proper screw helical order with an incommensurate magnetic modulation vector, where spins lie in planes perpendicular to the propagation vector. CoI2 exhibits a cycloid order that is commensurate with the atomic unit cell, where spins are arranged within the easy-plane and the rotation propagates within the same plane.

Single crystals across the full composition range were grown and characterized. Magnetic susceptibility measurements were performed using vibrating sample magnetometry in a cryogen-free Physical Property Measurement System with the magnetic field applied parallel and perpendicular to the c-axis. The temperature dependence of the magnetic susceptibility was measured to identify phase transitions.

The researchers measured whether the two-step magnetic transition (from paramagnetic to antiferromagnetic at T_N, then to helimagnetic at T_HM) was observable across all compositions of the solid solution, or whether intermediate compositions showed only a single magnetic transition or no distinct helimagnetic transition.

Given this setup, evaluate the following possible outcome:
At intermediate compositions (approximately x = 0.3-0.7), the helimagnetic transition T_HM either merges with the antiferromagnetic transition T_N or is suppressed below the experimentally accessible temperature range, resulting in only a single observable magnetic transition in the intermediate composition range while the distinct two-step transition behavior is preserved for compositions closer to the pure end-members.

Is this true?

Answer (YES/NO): NO